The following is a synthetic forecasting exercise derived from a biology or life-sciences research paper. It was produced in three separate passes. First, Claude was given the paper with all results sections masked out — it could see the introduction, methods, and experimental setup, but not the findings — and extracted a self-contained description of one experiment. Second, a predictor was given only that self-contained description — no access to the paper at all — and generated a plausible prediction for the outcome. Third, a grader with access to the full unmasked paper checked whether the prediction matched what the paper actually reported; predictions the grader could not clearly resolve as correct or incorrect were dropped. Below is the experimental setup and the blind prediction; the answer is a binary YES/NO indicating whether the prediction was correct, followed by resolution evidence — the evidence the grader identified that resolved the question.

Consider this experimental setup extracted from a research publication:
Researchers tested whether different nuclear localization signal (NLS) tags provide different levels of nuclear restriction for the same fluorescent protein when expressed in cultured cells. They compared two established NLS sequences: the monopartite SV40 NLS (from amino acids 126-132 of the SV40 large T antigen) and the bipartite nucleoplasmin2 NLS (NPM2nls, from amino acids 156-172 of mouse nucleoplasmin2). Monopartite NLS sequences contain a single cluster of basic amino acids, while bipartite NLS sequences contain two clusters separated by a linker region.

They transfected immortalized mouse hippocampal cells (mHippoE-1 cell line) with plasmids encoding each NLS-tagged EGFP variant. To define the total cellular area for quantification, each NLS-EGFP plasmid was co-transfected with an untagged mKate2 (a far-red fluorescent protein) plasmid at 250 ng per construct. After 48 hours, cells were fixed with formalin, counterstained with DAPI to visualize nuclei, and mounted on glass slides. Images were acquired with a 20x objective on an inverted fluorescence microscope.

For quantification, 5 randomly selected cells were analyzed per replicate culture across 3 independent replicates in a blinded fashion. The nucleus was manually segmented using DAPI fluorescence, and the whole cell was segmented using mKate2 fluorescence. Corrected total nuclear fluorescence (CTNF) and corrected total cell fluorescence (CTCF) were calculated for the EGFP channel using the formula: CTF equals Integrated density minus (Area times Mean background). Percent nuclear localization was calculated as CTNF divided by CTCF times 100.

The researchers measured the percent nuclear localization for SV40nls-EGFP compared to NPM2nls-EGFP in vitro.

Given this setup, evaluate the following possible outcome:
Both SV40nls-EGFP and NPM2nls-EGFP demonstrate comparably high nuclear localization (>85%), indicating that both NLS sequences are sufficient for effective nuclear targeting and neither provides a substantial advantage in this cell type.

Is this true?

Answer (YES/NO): NO